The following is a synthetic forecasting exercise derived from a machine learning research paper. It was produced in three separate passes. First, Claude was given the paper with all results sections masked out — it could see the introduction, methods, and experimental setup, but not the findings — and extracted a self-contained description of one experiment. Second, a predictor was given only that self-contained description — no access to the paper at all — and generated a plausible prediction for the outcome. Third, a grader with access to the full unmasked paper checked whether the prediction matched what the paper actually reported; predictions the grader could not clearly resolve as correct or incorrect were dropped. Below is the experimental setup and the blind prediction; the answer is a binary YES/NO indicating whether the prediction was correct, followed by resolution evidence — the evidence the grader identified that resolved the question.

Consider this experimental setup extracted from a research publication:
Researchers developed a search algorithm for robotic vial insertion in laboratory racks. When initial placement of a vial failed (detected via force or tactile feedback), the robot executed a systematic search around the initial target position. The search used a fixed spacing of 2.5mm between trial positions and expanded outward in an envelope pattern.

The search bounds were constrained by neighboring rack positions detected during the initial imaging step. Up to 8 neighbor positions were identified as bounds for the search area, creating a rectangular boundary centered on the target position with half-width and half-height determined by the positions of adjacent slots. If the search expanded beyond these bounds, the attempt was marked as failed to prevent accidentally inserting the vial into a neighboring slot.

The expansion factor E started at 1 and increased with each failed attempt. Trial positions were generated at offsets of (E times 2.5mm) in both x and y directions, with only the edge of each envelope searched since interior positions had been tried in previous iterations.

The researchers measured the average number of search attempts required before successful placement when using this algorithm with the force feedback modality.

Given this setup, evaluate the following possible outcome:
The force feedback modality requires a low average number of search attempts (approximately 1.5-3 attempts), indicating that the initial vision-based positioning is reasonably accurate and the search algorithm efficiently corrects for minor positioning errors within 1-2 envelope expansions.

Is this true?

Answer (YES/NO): YES